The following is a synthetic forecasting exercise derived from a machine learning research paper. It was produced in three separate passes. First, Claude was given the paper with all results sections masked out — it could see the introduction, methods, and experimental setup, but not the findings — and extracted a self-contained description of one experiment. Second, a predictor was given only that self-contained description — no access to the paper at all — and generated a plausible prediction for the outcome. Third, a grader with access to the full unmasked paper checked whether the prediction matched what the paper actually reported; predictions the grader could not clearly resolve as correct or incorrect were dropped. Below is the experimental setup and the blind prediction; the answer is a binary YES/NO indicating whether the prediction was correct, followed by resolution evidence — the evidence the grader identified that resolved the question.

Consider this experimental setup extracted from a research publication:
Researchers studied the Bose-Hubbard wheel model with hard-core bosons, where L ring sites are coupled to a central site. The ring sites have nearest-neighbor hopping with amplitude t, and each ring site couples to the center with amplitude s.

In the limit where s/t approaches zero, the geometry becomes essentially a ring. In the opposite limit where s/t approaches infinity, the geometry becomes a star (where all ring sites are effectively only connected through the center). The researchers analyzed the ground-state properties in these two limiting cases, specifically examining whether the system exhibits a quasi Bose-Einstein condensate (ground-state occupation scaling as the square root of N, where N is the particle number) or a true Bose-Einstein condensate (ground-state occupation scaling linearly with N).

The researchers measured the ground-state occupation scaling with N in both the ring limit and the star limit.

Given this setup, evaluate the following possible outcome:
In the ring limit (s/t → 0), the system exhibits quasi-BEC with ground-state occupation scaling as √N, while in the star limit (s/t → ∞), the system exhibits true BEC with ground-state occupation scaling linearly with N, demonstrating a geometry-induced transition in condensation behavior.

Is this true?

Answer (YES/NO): YES